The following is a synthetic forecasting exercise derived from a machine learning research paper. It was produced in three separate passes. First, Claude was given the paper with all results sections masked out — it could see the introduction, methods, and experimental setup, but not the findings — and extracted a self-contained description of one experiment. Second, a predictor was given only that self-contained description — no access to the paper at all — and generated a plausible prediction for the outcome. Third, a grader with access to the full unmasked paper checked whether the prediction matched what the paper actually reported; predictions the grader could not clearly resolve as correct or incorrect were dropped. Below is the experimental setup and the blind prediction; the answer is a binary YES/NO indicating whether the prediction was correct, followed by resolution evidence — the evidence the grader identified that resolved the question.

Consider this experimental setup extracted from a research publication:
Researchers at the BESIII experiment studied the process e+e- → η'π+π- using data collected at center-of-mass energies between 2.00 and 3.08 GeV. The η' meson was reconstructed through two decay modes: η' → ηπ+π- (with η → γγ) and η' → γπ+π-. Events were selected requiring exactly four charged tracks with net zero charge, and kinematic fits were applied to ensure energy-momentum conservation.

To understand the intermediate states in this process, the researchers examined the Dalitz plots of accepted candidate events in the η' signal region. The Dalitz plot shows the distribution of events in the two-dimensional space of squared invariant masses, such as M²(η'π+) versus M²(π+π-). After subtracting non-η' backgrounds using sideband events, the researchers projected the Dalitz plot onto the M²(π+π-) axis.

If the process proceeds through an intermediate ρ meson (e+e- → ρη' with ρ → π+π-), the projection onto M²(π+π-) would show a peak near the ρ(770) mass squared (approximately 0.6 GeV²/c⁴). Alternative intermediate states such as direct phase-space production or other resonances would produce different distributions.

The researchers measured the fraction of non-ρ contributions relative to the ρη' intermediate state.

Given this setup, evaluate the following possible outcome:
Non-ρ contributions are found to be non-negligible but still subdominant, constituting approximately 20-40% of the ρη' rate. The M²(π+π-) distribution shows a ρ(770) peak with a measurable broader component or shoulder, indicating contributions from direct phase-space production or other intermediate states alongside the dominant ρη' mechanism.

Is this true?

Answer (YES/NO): NO